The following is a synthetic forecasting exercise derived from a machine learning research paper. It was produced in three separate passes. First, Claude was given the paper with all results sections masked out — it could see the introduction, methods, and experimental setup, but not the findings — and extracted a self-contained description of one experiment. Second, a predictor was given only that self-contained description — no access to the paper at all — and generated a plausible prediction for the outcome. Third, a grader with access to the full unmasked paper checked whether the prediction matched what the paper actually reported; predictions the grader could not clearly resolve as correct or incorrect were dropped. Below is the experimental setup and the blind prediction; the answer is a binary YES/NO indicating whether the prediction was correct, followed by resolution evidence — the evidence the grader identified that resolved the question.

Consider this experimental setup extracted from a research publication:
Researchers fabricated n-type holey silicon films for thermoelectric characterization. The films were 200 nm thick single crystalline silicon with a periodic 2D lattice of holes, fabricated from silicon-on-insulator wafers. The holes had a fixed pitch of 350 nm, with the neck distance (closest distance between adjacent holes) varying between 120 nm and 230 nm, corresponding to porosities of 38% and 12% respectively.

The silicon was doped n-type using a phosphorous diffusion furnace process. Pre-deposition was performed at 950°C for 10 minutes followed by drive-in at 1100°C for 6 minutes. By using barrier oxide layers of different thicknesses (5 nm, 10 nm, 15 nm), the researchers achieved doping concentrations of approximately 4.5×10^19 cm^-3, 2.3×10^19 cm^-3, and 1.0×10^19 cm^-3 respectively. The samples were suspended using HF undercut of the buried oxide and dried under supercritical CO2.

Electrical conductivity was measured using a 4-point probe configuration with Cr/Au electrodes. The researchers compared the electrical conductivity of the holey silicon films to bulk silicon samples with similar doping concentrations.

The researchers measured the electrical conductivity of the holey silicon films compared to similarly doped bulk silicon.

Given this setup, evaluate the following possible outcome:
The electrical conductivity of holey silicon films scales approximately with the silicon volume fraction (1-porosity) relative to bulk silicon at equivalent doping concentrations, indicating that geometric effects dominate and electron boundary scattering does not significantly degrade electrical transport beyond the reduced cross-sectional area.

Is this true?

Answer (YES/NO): NO